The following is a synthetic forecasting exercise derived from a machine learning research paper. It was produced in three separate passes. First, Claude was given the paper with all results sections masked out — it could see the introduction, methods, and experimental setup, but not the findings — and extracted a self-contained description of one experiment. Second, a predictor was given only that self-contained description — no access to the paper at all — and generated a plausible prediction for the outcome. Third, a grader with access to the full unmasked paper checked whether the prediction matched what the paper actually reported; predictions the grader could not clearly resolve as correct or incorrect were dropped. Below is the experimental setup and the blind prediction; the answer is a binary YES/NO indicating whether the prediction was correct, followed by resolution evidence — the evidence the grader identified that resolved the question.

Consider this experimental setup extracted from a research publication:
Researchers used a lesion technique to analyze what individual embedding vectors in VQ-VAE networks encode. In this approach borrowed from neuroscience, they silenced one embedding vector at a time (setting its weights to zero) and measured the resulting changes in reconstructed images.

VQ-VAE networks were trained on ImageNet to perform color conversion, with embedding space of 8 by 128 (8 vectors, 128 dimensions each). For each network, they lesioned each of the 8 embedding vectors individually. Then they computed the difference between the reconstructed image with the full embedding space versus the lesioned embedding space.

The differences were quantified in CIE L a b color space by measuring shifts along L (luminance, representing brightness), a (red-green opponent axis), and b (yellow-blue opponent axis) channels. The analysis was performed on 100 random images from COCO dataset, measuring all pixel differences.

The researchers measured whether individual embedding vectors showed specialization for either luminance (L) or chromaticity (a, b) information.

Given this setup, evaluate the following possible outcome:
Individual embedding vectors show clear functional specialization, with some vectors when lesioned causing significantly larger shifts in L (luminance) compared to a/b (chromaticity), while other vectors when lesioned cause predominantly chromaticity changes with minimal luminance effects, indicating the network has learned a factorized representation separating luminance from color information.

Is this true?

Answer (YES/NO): YES